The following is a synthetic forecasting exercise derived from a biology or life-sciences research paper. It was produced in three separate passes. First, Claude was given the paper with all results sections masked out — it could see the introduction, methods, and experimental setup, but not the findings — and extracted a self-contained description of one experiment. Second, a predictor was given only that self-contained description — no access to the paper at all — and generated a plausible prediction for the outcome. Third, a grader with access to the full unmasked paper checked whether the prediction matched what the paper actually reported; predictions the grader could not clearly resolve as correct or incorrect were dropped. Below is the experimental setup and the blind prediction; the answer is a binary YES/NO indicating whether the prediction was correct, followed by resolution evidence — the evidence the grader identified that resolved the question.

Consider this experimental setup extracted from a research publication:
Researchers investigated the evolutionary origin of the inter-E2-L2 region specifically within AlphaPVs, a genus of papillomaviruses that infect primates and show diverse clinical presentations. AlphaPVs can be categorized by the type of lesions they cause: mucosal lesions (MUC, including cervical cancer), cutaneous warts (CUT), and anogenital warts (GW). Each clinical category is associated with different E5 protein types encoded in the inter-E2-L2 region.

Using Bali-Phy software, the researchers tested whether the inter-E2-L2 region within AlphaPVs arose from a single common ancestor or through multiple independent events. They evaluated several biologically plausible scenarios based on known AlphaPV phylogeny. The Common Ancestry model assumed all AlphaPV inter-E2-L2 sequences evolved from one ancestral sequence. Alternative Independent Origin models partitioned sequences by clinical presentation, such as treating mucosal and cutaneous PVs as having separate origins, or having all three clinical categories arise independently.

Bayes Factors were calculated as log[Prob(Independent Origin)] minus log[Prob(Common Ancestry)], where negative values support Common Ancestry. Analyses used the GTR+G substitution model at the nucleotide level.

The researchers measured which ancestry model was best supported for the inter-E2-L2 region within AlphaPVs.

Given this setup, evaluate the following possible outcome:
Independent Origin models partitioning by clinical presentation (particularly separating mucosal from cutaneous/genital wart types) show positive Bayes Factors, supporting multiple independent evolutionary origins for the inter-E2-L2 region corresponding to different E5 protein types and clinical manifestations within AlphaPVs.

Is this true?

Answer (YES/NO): NO